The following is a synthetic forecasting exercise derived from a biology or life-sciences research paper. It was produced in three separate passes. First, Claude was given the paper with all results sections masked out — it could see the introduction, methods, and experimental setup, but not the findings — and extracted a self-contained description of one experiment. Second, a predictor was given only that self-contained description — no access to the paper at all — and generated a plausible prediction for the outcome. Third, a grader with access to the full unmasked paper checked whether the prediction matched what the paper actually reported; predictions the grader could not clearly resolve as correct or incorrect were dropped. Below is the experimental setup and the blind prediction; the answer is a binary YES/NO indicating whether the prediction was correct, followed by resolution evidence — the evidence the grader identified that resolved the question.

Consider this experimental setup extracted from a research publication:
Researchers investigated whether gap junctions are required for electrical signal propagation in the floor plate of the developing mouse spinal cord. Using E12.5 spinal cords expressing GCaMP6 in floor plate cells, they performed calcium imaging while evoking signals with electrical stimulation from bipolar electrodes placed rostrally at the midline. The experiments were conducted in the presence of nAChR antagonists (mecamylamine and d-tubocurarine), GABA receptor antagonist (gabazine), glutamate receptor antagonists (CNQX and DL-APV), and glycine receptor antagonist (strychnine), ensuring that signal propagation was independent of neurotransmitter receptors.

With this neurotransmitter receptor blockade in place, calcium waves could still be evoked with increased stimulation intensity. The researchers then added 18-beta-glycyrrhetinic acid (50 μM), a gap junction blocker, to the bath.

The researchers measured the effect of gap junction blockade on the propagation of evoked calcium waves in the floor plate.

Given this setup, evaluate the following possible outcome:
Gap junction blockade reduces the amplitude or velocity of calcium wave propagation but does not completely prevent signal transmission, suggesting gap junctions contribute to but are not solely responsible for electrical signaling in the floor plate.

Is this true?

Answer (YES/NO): NO